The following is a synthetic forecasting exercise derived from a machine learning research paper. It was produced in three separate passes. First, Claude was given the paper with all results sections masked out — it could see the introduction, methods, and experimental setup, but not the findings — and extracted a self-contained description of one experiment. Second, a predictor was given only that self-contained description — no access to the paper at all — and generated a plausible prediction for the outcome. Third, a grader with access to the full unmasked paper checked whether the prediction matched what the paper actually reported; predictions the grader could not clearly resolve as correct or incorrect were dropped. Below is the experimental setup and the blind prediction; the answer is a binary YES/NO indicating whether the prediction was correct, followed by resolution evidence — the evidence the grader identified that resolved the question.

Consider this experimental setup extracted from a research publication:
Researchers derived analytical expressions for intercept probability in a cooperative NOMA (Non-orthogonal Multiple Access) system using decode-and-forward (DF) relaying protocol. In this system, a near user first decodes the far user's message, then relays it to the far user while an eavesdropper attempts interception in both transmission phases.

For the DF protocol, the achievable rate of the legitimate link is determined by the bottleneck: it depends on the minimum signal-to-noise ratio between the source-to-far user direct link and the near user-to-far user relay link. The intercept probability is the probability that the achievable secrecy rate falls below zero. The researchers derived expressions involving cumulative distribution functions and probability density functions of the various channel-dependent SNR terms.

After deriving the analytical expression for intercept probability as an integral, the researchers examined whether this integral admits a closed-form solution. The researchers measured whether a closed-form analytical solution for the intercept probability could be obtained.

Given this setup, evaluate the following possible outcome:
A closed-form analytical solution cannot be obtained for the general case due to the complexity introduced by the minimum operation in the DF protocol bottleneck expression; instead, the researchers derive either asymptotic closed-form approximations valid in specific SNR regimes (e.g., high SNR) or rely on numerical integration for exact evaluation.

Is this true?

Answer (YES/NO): NO